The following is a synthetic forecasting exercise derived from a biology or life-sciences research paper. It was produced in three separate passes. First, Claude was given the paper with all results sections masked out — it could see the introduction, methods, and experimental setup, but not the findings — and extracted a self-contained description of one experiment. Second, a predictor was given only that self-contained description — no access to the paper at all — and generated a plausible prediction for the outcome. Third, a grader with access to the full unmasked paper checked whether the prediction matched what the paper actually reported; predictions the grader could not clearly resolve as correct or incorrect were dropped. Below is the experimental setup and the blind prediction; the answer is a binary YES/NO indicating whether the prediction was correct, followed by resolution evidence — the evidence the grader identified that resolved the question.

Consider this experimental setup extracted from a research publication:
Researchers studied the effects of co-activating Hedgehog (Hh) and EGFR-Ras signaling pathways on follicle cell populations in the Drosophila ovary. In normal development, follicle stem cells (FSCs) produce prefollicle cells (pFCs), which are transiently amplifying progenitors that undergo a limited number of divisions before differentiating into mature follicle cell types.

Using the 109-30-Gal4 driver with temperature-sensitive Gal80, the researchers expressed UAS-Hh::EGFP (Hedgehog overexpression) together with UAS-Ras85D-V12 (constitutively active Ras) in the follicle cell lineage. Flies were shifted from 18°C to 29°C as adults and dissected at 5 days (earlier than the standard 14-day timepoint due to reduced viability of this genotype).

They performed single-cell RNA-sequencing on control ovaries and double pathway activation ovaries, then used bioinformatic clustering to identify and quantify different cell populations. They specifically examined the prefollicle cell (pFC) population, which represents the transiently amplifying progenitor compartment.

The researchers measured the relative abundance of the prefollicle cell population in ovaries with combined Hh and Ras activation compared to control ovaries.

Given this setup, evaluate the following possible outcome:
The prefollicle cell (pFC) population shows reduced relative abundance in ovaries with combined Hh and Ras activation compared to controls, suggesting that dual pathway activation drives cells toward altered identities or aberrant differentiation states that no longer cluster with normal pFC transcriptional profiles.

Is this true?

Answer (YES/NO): NO